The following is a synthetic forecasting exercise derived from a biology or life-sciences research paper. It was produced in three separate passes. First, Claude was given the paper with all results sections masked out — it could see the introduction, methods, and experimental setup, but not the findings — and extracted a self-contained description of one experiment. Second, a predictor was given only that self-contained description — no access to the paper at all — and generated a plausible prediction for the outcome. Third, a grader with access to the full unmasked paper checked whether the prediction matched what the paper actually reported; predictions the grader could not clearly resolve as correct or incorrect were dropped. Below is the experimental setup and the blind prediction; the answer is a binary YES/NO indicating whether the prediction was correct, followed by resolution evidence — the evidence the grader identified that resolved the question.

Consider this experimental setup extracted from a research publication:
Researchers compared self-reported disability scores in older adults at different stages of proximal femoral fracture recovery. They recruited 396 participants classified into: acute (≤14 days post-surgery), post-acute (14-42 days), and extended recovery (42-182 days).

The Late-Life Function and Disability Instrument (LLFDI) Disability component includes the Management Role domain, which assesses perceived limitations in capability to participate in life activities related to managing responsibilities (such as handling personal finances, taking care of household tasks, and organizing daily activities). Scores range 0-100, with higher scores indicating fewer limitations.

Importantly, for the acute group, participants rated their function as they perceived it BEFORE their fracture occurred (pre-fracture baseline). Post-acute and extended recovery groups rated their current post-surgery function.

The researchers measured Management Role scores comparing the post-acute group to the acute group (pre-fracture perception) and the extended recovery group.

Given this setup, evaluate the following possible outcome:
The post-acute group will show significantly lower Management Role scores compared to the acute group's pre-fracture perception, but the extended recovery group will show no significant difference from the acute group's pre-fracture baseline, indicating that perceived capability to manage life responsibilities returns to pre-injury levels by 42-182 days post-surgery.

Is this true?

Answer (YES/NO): YES